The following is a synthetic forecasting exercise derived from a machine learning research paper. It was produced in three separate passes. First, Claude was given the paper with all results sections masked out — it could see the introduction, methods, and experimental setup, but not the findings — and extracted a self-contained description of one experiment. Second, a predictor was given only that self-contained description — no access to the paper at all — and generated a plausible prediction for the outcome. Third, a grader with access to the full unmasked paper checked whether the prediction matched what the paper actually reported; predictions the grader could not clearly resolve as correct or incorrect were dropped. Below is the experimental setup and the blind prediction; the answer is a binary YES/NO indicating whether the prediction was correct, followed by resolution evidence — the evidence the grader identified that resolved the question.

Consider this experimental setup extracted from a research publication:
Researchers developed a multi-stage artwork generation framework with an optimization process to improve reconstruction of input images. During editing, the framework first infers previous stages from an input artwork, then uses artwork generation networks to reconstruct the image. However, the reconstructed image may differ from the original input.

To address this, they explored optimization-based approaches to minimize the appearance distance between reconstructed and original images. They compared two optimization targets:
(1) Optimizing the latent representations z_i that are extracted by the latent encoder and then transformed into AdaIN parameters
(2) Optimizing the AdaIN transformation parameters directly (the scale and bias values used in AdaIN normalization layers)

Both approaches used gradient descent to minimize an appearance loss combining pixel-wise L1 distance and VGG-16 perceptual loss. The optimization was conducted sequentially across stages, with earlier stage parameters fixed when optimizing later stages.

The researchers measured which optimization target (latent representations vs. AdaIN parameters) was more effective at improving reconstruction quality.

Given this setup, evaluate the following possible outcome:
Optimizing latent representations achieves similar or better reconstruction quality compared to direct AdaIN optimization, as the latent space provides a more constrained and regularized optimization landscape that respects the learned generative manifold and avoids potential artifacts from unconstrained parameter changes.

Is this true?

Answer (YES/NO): NO